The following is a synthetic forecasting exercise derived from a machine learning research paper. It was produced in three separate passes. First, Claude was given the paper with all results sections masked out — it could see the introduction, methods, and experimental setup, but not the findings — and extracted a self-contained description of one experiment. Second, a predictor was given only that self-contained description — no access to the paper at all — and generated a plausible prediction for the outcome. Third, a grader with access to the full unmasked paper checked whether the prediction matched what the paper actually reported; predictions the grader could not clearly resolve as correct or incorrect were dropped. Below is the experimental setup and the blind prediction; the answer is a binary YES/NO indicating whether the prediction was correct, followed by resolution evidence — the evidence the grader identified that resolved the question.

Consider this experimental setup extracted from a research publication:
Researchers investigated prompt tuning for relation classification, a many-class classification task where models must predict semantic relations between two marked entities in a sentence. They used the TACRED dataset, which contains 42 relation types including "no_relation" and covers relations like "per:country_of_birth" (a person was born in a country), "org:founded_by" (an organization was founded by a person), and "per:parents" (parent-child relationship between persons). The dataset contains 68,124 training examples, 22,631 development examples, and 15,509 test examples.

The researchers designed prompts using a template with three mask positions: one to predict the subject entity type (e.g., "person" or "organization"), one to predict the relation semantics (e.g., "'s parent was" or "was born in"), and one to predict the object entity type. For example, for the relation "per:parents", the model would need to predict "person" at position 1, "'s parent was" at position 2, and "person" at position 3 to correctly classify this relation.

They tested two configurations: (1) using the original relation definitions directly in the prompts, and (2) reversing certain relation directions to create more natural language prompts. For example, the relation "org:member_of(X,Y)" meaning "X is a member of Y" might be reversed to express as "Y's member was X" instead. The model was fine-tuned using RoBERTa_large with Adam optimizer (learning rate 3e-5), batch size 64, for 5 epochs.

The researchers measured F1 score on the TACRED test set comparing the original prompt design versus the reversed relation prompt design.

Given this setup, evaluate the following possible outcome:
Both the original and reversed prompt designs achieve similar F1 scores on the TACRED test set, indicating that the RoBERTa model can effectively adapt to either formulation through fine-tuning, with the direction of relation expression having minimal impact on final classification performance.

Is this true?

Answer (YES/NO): NO